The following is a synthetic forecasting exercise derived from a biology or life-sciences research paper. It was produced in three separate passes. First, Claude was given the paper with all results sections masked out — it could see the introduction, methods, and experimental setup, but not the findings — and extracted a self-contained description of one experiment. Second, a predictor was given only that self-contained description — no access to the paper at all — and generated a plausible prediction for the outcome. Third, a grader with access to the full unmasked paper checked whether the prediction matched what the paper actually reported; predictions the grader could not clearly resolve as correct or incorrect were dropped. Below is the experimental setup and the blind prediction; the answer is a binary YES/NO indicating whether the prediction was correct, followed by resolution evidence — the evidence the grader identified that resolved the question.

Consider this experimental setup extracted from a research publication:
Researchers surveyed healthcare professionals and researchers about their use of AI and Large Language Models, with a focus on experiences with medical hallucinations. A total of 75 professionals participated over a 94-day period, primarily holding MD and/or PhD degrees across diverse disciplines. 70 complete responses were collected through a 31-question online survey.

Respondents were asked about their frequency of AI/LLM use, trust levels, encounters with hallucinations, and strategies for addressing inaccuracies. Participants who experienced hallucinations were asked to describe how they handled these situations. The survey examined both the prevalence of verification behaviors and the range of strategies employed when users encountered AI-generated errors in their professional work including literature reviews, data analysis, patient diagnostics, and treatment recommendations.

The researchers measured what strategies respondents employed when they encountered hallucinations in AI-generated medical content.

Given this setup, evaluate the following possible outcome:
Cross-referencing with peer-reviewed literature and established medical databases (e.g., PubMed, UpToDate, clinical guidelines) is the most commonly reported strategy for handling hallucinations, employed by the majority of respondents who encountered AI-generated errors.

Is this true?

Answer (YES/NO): YES